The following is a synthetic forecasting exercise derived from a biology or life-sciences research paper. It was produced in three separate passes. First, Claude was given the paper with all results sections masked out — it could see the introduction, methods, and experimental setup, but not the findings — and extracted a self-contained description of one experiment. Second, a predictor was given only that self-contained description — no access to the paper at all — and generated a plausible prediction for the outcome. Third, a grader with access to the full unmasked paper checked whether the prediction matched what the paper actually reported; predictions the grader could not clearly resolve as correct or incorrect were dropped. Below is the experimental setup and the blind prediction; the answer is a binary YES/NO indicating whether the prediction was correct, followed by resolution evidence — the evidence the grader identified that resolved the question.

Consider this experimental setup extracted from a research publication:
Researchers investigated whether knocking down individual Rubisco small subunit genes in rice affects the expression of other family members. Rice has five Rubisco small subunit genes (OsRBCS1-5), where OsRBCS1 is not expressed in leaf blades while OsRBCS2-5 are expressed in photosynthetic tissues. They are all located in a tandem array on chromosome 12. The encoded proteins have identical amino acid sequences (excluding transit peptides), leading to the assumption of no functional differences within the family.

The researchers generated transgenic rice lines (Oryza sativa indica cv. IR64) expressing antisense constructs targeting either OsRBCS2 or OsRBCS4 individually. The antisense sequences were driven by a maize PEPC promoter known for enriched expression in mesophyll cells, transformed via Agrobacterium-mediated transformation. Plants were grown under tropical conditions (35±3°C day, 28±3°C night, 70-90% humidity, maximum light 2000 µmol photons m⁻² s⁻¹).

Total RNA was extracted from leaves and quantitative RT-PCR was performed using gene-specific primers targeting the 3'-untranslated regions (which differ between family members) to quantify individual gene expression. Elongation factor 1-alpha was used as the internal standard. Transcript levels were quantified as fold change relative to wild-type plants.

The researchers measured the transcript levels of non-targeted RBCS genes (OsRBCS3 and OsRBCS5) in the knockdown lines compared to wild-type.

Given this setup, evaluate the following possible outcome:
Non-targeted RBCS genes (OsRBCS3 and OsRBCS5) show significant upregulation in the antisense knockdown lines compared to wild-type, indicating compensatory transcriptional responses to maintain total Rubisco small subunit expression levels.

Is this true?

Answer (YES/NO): NO